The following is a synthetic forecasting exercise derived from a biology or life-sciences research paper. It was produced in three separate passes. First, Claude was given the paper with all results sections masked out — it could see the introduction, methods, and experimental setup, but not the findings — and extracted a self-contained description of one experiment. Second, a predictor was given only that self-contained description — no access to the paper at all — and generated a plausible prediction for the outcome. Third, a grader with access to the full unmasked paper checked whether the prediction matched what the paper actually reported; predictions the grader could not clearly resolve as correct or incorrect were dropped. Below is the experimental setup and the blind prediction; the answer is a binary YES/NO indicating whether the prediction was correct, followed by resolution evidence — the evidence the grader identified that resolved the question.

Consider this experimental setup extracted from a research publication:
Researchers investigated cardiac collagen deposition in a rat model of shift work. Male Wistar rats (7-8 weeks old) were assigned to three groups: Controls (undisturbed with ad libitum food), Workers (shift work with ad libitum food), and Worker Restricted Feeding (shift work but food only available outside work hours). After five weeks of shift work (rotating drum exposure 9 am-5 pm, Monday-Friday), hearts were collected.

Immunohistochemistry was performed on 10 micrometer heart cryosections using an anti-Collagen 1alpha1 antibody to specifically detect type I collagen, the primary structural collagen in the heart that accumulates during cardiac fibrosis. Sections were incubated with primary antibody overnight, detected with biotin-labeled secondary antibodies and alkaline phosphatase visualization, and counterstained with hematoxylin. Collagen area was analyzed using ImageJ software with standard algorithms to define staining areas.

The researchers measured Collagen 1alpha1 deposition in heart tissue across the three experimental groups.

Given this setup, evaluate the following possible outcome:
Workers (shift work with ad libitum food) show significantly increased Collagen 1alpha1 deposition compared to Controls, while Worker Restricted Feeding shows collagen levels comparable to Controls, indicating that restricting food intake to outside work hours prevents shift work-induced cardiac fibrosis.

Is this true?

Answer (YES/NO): NO